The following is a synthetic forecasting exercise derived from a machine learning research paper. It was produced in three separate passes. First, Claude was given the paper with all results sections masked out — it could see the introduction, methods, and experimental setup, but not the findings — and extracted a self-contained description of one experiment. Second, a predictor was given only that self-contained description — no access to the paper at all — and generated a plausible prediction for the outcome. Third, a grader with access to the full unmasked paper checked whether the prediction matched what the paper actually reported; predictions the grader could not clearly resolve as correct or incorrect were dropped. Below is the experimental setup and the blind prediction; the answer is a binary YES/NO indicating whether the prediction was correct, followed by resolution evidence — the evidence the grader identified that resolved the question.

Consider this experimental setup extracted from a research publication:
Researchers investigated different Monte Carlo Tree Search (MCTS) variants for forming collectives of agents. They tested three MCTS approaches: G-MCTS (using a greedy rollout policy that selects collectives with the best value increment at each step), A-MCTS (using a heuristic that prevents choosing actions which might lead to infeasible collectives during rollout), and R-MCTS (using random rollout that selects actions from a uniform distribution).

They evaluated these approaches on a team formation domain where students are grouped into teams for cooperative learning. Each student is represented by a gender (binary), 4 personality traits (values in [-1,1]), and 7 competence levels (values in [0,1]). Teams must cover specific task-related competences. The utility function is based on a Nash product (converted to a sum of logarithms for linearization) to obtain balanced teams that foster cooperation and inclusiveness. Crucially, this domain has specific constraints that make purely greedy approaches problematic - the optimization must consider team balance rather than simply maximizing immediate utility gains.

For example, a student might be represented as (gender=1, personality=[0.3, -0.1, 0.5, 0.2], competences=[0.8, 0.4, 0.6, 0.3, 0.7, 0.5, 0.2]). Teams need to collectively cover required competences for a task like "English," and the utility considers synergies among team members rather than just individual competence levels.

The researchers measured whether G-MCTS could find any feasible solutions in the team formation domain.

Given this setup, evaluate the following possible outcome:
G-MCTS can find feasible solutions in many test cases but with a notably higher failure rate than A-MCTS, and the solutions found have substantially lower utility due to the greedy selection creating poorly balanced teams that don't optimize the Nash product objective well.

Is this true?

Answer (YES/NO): NO